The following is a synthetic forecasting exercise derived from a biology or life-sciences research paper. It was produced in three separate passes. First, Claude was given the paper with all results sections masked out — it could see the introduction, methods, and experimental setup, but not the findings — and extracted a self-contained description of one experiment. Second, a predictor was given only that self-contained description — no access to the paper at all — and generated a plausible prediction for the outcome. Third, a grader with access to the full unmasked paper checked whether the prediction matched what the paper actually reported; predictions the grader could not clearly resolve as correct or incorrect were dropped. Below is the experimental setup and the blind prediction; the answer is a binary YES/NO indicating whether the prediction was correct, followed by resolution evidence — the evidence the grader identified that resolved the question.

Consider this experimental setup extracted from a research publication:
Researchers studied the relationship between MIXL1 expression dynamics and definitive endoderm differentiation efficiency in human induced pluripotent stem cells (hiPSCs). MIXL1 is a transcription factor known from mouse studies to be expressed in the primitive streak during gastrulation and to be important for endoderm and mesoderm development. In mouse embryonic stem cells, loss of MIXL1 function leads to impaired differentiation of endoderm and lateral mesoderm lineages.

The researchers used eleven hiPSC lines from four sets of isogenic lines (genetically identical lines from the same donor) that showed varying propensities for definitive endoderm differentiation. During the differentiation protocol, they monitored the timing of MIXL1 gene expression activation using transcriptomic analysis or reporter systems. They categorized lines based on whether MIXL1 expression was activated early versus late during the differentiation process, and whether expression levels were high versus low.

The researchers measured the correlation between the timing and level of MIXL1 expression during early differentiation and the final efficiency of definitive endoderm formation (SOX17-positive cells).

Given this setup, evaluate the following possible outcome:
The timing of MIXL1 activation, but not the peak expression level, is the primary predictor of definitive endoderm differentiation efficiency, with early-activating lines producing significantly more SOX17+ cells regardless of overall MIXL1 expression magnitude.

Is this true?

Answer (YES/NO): NO